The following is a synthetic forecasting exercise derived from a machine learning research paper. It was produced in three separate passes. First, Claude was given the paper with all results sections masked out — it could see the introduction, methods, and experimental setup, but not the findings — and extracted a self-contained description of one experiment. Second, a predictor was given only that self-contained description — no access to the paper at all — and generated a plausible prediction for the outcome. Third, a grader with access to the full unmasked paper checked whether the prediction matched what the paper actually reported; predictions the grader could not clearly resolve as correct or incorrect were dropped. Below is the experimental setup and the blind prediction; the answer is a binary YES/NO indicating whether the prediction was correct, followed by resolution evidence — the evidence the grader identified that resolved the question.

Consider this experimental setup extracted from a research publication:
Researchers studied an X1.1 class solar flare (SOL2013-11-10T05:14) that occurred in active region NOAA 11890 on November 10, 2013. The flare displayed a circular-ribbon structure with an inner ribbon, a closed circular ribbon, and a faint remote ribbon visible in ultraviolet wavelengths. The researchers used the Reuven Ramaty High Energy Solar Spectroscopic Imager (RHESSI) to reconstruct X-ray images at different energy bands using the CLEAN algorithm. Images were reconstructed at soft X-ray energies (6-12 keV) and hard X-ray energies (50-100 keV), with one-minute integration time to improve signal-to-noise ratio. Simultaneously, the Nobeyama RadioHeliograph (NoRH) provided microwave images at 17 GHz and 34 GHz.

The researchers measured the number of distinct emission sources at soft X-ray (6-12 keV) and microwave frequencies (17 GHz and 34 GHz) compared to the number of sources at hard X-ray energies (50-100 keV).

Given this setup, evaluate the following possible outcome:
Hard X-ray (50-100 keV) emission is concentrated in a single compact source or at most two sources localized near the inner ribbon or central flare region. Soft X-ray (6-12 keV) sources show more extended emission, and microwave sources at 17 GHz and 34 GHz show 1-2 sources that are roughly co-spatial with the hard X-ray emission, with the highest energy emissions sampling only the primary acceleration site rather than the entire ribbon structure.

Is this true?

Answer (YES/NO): NO